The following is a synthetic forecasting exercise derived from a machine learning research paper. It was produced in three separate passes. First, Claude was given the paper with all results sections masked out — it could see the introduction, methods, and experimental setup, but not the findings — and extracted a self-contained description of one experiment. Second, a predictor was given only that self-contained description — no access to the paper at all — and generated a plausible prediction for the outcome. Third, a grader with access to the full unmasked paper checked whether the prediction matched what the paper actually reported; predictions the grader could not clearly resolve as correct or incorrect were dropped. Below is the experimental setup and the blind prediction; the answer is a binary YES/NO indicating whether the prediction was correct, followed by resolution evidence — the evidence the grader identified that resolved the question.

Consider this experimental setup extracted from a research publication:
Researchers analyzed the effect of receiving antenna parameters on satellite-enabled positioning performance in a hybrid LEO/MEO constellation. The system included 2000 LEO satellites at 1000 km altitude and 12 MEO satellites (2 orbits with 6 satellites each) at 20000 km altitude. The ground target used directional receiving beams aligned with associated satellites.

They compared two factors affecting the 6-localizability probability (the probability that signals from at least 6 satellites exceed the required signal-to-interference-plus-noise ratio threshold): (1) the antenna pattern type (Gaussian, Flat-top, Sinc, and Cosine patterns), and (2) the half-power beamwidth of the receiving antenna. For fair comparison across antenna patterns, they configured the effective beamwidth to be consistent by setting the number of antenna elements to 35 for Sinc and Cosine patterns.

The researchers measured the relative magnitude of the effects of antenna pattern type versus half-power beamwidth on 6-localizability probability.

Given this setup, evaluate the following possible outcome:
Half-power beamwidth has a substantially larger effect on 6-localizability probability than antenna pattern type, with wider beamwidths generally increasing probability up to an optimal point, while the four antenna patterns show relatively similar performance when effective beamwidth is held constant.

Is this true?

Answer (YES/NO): NO